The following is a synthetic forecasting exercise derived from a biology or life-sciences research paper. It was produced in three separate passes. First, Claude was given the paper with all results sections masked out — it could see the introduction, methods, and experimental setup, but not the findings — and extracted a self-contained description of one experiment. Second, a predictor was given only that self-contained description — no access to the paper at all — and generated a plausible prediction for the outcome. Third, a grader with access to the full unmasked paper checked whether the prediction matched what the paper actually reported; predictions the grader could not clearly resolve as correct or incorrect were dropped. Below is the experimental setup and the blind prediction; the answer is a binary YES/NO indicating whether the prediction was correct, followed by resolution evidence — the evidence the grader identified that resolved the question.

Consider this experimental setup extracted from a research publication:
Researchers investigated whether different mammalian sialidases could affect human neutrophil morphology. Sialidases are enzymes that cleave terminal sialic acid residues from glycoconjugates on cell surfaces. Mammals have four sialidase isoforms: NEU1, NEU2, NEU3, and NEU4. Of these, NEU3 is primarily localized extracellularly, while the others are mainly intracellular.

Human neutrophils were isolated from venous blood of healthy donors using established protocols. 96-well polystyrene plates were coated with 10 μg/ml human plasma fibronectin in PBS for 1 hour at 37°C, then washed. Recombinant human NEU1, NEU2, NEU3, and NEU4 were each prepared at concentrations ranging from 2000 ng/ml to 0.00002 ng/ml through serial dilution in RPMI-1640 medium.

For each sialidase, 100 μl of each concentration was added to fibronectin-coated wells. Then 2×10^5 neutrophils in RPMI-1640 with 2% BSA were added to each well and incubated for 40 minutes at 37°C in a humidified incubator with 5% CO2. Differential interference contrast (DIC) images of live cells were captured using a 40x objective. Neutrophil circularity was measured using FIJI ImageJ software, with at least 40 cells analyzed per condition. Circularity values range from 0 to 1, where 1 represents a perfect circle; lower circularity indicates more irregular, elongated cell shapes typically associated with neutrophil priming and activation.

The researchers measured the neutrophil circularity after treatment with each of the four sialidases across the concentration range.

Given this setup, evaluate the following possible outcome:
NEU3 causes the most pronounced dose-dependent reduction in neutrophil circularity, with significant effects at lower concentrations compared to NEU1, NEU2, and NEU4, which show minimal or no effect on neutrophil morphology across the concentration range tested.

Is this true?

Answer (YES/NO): NO